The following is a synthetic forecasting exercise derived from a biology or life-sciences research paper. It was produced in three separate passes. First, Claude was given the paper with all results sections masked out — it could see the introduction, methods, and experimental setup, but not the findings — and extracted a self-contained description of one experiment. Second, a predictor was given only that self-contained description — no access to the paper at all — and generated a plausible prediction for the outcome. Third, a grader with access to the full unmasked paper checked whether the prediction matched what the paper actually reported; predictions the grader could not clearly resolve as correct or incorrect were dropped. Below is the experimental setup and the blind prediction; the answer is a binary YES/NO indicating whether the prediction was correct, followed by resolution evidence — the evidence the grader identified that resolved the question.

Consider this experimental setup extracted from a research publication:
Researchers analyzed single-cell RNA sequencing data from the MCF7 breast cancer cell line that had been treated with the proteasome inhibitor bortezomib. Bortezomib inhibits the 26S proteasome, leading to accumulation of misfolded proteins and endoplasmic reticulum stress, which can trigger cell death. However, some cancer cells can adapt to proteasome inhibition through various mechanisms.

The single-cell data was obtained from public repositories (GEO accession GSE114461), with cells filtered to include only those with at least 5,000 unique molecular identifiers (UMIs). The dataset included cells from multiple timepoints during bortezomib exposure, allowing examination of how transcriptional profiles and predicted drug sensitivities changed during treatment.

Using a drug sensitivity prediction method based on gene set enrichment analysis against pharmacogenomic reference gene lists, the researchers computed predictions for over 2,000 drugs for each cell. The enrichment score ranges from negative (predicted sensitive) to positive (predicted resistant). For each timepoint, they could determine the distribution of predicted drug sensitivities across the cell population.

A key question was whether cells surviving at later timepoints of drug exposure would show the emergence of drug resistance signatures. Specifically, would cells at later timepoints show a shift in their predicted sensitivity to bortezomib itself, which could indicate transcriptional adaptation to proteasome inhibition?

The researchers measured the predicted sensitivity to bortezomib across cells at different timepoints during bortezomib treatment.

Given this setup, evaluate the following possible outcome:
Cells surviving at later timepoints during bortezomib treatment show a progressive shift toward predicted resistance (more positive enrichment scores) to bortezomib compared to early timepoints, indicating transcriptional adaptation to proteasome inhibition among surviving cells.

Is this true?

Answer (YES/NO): NO